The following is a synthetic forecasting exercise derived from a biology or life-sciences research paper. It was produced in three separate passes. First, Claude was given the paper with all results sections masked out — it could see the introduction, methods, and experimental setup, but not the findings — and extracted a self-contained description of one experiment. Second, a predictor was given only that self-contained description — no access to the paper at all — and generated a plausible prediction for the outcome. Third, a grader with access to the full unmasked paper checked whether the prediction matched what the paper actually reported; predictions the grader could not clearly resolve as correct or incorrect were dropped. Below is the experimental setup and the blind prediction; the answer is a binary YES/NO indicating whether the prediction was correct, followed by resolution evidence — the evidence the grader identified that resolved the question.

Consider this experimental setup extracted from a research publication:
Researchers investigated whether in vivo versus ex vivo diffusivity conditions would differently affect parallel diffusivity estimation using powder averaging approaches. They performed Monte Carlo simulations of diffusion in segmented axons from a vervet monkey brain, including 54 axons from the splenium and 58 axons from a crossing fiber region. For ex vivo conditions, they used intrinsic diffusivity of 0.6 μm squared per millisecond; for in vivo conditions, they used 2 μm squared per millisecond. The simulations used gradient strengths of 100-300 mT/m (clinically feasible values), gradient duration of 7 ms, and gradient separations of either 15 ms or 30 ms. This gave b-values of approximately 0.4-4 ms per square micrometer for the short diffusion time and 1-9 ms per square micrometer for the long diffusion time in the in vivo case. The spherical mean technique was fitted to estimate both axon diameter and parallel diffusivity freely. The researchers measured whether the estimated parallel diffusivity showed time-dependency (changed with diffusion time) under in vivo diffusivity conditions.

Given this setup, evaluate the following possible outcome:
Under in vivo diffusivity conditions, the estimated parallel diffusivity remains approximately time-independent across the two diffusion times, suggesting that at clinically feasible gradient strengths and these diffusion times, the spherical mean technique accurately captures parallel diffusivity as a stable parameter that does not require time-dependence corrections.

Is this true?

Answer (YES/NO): NO